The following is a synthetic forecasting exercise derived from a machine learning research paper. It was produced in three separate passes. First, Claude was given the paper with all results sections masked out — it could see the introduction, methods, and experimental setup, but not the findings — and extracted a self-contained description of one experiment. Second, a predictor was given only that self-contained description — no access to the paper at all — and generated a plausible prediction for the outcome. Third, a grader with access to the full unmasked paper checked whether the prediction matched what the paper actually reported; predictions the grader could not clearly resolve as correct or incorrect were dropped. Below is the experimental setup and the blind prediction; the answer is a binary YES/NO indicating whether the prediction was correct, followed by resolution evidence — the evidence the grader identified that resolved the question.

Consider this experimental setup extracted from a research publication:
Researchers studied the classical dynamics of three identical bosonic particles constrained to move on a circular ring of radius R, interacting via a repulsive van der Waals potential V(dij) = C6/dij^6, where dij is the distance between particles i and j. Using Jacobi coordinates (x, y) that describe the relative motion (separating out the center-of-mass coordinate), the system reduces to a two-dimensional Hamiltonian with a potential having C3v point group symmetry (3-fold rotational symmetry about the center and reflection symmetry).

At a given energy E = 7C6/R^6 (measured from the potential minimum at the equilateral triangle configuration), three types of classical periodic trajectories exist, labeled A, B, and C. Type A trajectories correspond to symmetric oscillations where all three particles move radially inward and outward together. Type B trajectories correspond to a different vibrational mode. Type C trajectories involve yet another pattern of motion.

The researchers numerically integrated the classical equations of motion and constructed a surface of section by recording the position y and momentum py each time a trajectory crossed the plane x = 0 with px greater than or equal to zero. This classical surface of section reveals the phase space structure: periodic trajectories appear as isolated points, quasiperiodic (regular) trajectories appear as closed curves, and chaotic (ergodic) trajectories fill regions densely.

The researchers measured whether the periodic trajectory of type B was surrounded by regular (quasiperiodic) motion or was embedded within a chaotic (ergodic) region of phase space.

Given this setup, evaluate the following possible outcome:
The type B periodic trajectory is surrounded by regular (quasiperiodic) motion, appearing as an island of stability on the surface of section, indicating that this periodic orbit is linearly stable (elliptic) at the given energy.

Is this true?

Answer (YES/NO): NO